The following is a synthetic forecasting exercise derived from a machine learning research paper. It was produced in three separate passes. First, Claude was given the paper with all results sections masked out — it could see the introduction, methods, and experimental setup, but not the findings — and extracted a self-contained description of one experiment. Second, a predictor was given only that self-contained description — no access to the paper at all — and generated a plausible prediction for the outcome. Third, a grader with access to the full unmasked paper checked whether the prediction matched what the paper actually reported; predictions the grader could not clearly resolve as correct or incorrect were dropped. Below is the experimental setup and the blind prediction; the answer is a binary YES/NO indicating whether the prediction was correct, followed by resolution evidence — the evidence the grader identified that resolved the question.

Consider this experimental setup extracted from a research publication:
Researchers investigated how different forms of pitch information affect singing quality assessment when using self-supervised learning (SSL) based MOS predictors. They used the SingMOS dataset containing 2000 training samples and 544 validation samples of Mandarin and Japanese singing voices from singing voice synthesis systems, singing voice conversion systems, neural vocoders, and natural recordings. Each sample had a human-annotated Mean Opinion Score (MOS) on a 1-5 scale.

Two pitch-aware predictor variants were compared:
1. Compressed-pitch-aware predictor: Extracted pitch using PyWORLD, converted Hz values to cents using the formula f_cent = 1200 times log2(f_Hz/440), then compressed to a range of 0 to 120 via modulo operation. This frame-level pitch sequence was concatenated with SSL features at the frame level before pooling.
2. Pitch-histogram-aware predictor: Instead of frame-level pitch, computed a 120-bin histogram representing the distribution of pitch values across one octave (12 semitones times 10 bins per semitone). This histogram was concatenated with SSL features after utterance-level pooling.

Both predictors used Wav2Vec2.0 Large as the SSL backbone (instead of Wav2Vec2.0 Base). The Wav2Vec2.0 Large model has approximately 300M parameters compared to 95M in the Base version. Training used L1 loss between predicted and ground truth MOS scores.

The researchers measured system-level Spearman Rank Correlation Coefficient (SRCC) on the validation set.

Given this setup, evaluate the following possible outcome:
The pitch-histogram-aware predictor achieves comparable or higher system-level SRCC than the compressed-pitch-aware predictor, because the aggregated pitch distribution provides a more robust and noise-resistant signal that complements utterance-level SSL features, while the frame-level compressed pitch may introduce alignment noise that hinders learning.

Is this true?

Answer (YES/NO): YES